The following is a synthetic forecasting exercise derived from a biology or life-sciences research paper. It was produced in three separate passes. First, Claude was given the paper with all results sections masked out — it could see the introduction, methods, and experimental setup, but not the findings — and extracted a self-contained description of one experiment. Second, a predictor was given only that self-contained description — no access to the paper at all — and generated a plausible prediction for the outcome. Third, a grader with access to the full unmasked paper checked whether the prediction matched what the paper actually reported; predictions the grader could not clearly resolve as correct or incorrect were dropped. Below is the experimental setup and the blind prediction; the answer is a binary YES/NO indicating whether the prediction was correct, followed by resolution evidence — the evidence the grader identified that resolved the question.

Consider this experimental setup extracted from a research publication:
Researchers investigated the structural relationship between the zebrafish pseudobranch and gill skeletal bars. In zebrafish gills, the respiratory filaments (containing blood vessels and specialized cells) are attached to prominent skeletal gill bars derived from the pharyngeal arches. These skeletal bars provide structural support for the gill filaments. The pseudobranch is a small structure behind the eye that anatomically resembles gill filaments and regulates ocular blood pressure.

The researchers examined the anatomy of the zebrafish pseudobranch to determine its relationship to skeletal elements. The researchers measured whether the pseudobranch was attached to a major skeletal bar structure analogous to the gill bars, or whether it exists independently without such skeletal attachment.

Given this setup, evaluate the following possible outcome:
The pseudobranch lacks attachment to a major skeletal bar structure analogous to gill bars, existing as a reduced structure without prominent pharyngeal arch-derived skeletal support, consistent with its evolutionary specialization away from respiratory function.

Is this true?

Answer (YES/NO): YES